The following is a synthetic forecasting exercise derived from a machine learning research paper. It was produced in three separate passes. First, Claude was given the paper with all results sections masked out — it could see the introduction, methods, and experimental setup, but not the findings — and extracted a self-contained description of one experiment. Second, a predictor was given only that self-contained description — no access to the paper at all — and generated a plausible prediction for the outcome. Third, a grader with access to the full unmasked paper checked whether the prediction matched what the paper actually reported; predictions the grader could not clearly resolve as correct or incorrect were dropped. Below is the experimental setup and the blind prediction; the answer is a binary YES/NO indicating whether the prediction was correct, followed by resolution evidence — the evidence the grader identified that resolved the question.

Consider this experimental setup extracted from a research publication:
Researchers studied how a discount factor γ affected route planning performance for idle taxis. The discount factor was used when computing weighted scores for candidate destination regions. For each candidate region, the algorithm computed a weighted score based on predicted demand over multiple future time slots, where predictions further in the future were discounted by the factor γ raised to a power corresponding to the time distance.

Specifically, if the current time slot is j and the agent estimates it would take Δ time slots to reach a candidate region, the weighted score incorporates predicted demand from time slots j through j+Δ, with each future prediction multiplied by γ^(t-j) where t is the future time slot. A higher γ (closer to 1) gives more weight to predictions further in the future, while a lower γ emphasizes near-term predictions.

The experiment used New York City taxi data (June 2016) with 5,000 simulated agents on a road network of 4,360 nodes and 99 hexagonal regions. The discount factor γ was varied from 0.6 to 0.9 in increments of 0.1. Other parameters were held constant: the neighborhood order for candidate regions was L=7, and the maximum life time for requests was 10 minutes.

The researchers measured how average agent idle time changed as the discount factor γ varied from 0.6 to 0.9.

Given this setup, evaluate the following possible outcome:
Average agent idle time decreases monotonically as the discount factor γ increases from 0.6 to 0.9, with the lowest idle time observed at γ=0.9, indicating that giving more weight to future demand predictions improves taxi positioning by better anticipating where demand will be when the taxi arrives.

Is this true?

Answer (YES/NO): NO